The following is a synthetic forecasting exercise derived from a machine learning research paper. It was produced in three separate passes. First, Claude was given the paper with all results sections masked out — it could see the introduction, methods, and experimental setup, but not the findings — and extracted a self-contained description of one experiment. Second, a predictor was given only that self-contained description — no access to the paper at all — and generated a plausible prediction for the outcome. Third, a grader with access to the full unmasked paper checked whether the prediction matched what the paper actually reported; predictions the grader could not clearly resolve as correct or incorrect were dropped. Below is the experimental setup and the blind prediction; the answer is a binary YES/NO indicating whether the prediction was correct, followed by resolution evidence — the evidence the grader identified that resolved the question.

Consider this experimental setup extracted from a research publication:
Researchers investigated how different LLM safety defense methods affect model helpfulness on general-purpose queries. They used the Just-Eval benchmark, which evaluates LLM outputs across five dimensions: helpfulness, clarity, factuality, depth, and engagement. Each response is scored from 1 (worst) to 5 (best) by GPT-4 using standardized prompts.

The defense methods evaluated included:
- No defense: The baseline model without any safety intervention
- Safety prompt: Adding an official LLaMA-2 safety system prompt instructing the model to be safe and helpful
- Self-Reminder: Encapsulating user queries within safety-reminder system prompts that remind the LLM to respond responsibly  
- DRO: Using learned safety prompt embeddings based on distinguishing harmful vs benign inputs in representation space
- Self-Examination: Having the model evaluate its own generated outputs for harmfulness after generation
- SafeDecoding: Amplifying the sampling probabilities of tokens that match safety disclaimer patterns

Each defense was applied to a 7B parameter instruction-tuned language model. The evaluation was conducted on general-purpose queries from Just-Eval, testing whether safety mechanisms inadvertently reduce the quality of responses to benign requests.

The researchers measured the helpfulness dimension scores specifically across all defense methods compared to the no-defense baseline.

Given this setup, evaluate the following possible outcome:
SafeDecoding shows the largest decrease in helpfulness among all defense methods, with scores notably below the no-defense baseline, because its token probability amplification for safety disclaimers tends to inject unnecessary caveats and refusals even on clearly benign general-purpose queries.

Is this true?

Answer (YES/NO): NO